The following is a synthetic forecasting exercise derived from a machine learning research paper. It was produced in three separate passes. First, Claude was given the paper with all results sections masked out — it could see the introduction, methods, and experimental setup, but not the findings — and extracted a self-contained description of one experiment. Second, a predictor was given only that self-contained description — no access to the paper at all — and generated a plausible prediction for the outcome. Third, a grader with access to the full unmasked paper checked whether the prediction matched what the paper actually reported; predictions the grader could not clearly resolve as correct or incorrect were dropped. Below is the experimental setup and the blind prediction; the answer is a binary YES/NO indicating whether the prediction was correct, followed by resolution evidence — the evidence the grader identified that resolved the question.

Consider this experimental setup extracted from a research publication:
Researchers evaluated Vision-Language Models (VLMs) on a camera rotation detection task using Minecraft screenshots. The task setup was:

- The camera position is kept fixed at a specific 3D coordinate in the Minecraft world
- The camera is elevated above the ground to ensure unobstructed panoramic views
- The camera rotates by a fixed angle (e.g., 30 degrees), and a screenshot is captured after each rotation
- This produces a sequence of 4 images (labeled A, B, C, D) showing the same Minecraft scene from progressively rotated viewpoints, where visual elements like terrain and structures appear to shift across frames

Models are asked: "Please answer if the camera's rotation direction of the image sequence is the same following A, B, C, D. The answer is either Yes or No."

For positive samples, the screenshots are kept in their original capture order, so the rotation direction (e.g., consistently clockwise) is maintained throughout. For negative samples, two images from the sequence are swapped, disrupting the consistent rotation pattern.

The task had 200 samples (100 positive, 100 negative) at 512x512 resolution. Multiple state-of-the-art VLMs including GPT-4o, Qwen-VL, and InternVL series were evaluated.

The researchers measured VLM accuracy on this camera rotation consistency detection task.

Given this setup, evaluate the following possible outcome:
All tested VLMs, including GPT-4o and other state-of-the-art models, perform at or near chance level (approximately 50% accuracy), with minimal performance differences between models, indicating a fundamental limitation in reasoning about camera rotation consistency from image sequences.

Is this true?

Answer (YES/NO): NO